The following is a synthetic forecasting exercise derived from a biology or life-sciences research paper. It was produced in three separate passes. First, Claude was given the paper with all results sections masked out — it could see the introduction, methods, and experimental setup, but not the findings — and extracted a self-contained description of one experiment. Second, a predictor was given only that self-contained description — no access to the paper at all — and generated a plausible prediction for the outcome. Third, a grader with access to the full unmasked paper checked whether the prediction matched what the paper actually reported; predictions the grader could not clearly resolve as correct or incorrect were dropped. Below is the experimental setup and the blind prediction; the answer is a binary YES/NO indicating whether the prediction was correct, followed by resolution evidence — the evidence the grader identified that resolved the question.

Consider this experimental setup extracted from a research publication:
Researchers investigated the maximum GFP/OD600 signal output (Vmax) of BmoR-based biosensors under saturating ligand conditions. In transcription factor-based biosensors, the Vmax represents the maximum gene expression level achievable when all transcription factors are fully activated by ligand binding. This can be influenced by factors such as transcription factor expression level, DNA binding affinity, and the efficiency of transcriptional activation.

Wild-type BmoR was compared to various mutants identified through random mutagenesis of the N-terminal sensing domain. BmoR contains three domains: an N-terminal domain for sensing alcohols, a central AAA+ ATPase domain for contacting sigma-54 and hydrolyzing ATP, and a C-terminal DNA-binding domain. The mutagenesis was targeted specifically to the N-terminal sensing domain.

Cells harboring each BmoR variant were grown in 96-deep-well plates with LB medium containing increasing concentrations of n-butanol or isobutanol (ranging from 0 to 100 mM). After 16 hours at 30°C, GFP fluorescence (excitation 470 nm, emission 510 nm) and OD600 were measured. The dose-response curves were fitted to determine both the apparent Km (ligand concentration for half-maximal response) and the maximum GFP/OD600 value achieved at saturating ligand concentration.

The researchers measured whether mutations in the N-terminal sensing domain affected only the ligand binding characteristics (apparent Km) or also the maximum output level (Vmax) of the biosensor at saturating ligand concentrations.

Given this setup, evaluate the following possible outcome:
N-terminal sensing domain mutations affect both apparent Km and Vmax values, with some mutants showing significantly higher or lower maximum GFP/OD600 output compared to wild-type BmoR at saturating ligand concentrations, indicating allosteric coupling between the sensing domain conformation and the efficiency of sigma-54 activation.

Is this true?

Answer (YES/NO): YES